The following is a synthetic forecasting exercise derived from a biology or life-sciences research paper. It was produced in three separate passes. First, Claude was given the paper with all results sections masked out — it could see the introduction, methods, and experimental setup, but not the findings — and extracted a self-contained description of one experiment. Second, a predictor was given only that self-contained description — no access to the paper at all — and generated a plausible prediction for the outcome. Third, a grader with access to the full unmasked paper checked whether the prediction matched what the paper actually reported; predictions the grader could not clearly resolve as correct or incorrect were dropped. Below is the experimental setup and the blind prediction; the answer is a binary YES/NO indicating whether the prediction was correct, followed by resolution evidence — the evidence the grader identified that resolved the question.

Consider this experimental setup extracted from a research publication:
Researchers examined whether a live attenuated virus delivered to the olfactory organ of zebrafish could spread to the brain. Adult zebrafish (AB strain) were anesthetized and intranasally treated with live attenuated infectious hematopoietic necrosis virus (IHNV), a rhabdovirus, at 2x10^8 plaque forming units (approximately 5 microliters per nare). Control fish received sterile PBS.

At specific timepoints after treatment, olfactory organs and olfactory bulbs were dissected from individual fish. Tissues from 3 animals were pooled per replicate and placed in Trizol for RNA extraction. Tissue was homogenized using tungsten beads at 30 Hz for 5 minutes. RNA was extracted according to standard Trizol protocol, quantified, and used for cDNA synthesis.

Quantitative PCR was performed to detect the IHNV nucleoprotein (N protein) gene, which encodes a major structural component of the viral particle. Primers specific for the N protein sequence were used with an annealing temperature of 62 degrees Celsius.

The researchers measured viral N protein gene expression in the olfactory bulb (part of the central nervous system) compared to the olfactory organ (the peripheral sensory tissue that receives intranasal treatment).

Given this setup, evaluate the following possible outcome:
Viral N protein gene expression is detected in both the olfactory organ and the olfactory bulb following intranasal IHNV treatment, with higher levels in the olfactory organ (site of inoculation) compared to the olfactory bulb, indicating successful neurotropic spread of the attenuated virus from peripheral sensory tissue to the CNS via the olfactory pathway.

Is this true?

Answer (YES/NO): NO